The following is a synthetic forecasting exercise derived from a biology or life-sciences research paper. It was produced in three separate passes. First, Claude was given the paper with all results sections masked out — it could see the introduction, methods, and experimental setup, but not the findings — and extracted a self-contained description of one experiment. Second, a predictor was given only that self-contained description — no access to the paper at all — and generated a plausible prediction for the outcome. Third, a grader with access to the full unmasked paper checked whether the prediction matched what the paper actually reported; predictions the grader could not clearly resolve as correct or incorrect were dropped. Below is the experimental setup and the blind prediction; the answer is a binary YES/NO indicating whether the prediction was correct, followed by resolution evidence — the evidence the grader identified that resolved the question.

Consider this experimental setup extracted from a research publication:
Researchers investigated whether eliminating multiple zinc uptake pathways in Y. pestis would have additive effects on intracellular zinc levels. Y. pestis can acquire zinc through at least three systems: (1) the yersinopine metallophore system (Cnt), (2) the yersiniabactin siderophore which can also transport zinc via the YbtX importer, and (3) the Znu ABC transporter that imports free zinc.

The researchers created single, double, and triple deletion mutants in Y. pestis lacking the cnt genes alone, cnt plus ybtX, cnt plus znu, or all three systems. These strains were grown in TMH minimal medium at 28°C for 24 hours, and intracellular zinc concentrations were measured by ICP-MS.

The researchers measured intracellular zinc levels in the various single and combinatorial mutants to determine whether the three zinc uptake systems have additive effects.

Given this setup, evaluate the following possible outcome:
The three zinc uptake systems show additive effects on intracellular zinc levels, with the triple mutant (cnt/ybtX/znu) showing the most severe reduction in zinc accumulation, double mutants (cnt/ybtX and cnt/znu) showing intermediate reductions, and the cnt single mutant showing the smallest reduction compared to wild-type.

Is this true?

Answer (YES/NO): NO